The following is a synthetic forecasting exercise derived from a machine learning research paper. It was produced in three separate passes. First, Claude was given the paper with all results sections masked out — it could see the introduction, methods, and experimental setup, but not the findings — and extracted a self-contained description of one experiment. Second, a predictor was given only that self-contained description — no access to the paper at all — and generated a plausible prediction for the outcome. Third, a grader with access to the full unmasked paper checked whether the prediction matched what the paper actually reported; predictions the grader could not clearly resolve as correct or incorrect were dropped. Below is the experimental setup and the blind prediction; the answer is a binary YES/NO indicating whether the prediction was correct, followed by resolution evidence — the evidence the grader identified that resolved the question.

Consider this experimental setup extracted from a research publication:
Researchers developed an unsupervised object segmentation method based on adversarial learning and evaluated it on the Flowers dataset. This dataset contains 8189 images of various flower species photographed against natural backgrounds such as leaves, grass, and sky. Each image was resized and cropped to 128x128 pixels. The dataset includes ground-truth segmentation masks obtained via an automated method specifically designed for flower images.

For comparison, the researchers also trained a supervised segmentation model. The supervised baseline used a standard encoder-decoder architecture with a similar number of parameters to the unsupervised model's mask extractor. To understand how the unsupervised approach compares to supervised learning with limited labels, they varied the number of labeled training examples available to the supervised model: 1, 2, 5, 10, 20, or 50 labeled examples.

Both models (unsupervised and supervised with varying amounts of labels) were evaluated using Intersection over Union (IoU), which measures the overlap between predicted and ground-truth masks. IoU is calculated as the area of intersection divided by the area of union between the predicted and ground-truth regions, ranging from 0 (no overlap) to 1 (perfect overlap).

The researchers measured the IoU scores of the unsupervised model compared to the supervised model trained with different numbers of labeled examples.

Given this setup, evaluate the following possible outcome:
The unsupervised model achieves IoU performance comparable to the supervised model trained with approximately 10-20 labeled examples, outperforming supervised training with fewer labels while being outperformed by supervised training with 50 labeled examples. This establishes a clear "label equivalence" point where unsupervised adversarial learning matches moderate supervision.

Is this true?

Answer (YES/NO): NO